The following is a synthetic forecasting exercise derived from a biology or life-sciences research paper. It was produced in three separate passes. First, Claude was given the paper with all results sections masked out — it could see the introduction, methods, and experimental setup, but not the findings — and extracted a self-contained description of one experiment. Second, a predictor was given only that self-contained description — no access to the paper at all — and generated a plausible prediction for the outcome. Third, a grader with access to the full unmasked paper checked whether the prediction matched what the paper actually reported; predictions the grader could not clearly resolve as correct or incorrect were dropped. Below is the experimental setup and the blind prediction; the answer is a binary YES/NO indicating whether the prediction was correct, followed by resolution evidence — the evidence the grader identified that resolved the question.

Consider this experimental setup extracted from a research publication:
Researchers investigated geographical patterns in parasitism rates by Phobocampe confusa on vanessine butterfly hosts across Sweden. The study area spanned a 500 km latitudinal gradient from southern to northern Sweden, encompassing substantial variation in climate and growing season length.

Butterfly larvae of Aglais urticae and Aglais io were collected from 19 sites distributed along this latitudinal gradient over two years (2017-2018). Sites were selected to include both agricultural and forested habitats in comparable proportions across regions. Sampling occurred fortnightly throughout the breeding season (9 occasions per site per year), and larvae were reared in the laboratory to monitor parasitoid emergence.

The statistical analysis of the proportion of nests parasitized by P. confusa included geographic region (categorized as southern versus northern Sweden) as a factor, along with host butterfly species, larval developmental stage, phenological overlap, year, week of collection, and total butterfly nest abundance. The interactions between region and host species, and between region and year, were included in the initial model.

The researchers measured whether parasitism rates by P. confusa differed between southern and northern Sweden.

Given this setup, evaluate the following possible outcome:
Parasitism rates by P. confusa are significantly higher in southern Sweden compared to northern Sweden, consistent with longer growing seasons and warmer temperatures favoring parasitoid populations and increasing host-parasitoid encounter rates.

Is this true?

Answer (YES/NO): NO